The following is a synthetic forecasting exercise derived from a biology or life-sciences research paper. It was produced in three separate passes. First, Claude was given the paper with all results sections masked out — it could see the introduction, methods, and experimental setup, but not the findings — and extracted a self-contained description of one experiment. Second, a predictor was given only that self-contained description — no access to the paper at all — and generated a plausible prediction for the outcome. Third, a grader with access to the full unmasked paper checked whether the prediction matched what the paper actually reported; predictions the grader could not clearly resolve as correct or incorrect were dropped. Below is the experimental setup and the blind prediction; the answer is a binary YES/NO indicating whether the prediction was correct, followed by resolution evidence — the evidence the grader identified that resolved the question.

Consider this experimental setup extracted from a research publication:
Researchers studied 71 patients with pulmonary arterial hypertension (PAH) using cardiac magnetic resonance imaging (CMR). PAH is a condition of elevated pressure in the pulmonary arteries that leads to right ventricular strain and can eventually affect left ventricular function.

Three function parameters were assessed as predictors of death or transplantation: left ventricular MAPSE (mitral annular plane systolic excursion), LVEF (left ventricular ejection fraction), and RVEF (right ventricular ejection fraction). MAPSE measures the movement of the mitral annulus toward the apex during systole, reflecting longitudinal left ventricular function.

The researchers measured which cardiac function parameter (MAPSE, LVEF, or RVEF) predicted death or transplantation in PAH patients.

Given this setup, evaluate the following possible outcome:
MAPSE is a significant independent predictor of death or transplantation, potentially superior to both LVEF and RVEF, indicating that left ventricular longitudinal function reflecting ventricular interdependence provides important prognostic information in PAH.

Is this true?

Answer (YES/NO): YES